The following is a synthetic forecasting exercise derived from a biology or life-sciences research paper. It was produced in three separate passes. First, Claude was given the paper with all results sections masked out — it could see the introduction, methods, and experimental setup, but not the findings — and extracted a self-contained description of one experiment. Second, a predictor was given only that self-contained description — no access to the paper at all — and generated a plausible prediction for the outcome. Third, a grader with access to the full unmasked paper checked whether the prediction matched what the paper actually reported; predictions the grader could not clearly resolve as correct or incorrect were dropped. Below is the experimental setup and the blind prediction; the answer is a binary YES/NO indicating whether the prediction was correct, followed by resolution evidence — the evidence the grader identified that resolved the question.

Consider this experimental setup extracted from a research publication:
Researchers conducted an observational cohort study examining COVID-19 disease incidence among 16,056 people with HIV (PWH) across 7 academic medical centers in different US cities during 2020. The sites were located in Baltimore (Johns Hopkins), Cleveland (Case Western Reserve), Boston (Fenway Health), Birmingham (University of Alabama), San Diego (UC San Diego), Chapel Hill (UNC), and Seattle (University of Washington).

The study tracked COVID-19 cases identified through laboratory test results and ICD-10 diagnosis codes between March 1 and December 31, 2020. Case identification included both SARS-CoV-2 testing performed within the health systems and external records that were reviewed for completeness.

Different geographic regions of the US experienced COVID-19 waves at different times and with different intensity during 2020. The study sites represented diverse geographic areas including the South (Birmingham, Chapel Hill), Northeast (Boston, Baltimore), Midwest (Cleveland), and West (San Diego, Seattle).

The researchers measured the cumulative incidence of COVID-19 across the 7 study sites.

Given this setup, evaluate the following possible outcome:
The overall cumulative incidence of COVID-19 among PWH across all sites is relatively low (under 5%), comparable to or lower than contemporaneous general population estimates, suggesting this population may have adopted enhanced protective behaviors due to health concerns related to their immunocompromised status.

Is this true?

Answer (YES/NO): NO